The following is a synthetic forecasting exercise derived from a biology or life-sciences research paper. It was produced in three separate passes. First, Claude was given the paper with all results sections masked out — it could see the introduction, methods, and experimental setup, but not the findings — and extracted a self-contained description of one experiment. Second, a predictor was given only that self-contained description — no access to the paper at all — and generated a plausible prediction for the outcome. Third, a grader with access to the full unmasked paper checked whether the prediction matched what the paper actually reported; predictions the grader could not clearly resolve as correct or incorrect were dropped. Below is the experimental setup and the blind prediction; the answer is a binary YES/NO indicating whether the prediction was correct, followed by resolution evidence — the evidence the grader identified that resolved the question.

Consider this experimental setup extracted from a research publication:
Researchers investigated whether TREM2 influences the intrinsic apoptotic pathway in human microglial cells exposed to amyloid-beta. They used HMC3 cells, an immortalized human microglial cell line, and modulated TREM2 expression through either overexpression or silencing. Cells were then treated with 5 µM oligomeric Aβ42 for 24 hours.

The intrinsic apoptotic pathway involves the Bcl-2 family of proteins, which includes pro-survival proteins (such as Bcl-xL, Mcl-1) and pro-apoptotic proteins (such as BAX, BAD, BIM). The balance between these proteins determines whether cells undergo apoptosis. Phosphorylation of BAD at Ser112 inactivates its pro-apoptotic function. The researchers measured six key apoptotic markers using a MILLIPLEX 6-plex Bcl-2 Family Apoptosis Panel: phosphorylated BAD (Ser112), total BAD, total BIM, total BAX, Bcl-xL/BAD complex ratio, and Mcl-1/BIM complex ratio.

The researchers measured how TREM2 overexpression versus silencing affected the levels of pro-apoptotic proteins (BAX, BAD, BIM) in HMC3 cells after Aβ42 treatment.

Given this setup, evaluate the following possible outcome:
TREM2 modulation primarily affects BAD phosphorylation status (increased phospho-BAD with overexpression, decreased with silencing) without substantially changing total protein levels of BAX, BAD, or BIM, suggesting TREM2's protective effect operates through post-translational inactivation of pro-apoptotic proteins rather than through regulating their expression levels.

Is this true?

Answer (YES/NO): NO